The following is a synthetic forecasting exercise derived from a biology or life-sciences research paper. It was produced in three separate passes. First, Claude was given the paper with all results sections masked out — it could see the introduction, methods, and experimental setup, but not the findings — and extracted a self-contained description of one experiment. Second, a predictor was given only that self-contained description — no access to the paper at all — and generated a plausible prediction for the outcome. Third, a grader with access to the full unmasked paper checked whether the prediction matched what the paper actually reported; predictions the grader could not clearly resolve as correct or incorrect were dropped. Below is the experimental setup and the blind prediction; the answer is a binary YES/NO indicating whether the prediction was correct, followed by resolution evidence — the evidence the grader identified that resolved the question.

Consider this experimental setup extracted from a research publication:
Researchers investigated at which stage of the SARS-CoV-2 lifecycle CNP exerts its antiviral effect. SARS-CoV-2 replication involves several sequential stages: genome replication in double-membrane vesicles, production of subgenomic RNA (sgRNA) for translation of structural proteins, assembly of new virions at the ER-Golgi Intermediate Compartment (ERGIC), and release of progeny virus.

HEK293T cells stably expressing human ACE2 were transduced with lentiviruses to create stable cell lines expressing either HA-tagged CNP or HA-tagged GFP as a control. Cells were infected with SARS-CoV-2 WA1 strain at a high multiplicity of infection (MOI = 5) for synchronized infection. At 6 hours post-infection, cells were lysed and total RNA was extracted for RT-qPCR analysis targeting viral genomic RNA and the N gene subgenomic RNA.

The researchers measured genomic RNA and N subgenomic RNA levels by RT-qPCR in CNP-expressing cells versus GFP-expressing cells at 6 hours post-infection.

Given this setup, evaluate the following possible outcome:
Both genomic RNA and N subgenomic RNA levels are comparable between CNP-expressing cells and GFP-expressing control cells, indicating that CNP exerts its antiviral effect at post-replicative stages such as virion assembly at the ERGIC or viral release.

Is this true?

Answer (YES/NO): YES